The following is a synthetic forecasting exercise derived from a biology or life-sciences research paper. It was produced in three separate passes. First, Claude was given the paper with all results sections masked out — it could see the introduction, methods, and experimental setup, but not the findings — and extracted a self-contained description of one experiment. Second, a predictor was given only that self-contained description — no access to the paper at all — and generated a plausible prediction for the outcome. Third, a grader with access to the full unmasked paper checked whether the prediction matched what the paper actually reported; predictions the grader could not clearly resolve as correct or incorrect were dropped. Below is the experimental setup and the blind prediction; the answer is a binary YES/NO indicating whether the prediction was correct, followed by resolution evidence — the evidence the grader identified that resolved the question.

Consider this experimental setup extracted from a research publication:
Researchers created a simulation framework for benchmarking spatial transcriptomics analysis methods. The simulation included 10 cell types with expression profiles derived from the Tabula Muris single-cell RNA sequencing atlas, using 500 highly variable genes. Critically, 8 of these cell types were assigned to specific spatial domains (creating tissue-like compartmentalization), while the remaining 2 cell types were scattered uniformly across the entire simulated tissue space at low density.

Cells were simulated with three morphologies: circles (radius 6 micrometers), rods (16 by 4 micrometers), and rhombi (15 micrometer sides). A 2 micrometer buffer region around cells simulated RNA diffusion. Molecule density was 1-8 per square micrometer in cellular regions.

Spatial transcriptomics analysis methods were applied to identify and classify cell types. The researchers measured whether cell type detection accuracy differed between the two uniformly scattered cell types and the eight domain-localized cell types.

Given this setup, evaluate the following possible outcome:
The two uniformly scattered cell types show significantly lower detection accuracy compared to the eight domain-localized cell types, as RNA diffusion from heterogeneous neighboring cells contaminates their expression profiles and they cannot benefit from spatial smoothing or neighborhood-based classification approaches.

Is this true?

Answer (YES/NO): NO